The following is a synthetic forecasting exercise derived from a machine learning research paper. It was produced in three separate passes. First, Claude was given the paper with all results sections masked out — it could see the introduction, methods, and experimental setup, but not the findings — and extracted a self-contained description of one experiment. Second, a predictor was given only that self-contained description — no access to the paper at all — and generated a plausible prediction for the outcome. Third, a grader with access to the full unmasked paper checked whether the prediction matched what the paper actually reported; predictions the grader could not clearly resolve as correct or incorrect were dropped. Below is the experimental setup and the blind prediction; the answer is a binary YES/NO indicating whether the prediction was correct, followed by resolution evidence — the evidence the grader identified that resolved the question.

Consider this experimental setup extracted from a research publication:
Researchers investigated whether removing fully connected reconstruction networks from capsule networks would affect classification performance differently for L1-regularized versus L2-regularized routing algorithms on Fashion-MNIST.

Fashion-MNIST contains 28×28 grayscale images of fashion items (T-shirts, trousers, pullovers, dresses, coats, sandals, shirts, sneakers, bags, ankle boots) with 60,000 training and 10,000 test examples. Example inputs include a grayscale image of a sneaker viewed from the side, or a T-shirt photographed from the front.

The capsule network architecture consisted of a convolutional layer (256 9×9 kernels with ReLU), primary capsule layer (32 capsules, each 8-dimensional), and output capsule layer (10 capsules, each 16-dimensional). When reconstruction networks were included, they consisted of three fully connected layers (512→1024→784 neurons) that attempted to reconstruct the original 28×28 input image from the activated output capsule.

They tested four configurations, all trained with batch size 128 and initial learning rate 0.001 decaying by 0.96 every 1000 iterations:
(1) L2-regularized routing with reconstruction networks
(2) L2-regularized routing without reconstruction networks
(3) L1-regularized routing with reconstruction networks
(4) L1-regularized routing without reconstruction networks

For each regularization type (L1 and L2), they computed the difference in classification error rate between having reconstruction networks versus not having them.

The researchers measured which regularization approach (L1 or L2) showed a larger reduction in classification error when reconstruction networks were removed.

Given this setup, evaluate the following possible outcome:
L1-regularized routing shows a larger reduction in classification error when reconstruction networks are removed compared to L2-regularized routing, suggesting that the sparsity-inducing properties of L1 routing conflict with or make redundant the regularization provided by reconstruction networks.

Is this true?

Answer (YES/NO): NO